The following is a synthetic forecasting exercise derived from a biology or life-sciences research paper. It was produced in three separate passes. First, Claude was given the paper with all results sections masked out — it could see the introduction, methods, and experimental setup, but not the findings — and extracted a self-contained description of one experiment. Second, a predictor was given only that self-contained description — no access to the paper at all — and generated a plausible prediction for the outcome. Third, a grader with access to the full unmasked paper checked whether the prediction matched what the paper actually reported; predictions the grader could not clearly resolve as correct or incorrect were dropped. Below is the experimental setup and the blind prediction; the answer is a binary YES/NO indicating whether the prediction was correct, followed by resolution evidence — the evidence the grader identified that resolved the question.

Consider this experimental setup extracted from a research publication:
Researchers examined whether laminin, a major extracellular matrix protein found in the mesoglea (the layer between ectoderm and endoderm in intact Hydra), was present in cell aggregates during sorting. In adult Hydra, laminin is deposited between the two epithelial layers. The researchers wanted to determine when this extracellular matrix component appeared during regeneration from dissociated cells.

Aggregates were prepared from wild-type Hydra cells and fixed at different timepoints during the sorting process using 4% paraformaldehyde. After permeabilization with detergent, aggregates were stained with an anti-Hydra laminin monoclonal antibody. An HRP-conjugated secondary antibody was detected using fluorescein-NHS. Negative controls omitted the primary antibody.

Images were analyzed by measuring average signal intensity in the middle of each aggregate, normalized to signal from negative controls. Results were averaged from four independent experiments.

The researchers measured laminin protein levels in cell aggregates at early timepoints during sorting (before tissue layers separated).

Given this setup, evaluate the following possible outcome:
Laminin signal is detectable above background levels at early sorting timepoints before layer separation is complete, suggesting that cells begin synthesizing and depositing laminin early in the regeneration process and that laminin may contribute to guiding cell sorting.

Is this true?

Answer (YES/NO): NO